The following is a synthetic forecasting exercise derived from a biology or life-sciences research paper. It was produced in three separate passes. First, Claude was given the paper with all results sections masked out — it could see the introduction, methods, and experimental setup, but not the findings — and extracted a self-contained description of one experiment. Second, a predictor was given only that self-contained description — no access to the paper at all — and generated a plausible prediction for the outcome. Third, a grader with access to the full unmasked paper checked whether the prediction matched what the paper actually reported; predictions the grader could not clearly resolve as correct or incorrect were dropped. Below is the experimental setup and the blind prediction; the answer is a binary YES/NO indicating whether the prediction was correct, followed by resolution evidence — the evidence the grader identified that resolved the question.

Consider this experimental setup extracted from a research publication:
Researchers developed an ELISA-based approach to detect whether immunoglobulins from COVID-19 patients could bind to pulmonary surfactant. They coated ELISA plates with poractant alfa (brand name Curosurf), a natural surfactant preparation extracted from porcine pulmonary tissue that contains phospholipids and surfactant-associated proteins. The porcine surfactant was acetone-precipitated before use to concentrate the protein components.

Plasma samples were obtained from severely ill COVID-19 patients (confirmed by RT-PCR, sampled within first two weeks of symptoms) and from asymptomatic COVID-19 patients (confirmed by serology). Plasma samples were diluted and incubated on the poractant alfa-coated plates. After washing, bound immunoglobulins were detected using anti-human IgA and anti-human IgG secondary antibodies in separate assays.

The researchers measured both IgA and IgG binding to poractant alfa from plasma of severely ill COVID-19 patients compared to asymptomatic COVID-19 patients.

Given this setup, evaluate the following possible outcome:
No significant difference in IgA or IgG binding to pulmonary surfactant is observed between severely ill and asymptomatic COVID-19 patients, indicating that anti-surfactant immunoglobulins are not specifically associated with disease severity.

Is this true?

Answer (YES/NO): NO